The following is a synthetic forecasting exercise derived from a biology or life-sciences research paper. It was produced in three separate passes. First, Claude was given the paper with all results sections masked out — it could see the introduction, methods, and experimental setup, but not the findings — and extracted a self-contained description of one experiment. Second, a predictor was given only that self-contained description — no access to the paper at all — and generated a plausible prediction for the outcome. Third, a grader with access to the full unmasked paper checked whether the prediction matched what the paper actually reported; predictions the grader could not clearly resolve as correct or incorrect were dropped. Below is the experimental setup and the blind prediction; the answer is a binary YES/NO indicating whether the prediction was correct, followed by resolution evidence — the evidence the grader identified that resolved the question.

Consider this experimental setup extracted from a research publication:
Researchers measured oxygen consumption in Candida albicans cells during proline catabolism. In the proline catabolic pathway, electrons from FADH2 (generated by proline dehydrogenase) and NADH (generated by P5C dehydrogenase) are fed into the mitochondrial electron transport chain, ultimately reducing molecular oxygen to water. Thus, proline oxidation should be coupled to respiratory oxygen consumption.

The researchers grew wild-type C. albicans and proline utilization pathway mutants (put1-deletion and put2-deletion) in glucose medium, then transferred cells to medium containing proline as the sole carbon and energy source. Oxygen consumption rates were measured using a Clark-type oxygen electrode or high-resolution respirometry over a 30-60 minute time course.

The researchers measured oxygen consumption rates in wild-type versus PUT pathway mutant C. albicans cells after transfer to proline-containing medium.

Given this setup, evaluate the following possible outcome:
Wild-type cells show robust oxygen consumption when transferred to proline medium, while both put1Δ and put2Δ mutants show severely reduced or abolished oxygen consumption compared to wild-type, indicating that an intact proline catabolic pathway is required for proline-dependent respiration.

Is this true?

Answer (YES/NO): YES